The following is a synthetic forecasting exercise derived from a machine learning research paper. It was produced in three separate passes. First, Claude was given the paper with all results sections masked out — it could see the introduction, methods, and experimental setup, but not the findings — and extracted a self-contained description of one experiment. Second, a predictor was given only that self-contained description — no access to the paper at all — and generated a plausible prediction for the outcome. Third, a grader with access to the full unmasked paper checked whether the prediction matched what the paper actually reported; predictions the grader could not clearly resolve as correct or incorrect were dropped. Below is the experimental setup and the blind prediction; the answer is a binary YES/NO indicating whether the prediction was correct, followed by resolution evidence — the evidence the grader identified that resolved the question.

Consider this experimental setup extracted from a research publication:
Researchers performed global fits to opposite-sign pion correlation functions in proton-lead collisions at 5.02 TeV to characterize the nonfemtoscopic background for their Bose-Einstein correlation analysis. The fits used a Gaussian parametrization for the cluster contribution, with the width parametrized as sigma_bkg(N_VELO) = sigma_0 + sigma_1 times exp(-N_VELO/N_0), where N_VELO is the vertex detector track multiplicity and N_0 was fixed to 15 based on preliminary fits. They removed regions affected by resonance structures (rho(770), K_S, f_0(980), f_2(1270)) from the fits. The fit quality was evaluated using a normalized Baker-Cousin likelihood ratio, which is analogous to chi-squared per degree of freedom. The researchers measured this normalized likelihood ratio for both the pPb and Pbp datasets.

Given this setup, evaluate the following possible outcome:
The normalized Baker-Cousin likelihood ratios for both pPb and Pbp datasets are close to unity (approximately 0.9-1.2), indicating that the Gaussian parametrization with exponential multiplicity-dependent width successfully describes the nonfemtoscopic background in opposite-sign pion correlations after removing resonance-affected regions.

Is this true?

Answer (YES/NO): NO